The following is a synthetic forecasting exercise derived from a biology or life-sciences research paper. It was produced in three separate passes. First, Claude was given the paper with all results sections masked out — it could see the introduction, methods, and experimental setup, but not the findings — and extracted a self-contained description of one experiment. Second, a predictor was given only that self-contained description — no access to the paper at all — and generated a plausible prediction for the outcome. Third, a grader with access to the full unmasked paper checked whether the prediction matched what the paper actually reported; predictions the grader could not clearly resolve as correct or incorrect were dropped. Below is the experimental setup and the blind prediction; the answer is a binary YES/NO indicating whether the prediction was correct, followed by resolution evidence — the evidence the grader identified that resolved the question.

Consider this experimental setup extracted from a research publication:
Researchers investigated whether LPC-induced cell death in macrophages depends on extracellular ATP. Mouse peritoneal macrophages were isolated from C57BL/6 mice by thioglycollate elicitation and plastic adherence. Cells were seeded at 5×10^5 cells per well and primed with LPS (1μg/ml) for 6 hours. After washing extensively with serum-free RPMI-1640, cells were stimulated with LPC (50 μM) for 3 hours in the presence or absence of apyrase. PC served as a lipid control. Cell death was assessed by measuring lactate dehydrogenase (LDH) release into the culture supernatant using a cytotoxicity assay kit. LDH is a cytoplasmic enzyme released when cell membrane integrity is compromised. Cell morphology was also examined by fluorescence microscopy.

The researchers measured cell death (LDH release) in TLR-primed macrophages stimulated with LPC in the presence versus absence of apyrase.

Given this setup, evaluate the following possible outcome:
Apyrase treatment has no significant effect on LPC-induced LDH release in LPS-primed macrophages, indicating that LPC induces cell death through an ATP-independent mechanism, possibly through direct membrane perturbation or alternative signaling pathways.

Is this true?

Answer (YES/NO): NO